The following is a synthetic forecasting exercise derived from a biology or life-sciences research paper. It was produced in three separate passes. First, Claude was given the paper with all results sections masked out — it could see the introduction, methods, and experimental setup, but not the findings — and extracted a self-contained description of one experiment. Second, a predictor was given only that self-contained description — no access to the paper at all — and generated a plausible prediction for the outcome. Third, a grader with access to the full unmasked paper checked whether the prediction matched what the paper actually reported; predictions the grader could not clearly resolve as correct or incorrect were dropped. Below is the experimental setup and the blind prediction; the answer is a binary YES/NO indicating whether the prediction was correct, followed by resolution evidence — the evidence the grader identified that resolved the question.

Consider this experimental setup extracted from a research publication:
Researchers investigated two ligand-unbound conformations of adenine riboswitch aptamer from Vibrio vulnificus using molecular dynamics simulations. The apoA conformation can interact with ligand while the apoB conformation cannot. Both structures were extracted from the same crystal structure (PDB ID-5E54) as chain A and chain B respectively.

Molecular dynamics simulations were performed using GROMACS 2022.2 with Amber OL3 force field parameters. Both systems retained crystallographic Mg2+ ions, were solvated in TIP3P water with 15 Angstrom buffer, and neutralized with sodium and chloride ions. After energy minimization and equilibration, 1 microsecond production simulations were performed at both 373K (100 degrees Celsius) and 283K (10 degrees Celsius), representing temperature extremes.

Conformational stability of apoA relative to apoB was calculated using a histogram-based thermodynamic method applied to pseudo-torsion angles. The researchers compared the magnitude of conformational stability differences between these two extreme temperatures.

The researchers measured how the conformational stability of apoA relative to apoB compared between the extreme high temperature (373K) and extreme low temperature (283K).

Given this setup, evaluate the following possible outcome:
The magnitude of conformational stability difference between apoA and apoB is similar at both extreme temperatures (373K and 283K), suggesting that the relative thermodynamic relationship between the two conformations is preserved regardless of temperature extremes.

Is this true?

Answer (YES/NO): NO